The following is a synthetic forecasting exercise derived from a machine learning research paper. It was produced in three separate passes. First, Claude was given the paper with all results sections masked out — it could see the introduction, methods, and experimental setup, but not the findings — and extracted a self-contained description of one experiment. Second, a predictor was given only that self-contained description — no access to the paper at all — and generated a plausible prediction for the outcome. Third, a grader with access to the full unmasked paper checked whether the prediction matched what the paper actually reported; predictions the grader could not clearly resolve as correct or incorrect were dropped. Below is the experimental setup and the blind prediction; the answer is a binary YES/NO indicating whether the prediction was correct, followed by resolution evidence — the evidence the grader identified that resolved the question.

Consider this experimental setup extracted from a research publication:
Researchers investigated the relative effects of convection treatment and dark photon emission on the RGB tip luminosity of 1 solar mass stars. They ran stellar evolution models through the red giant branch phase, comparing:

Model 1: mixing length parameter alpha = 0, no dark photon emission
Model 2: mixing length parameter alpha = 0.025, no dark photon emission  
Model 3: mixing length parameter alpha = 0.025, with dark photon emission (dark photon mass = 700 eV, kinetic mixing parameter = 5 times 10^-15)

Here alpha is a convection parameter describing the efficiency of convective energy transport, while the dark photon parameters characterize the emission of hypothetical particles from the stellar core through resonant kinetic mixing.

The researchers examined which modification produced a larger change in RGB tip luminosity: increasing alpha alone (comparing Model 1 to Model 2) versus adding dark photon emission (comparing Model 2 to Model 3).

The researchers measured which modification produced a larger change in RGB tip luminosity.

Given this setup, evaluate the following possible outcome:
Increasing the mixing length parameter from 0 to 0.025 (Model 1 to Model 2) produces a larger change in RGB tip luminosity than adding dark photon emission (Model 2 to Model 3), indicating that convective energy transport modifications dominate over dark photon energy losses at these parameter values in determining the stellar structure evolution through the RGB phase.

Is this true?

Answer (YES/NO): NO